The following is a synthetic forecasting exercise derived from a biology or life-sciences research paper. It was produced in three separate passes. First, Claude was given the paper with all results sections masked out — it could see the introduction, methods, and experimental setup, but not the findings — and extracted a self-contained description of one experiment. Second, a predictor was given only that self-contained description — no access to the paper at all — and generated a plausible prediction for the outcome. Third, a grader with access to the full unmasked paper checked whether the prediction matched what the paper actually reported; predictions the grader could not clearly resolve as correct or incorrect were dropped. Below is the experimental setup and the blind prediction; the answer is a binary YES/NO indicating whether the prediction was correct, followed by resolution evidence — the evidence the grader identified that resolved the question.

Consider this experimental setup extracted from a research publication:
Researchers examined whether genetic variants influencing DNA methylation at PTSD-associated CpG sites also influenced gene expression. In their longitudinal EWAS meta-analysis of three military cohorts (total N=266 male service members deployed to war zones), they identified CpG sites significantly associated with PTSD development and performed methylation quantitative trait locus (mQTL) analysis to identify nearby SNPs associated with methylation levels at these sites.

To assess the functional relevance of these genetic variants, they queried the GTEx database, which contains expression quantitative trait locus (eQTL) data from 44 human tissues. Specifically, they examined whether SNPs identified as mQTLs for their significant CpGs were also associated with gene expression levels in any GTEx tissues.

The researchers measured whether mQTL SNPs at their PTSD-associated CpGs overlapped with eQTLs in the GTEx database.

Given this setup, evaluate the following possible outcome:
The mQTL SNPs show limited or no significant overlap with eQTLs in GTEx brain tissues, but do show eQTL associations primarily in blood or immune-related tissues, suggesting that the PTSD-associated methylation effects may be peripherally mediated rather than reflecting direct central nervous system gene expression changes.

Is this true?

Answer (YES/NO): NO